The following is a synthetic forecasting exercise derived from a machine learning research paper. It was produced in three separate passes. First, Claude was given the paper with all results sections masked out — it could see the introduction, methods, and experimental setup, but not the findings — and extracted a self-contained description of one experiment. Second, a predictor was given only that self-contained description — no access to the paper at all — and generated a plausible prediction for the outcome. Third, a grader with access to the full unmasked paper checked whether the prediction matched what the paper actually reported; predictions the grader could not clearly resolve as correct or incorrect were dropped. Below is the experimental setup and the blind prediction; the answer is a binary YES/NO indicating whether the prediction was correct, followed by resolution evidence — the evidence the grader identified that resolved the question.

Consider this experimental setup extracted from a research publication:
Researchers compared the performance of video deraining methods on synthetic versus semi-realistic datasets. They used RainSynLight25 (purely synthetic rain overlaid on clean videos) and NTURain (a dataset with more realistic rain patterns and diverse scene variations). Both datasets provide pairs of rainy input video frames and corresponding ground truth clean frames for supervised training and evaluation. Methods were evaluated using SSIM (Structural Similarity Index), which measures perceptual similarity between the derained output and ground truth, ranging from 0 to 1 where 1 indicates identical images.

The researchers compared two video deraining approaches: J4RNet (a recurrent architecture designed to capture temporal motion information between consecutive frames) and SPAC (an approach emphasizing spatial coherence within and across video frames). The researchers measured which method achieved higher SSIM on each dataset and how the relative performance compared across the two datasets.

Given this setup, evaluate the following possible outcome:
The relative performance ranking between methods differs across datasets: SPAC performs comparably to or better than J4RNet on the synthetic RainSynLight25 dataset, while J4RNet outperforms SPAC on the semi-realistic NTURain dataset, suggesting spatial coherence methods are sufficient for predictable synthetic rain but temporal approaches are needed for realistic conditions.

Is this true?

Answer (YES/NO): NO